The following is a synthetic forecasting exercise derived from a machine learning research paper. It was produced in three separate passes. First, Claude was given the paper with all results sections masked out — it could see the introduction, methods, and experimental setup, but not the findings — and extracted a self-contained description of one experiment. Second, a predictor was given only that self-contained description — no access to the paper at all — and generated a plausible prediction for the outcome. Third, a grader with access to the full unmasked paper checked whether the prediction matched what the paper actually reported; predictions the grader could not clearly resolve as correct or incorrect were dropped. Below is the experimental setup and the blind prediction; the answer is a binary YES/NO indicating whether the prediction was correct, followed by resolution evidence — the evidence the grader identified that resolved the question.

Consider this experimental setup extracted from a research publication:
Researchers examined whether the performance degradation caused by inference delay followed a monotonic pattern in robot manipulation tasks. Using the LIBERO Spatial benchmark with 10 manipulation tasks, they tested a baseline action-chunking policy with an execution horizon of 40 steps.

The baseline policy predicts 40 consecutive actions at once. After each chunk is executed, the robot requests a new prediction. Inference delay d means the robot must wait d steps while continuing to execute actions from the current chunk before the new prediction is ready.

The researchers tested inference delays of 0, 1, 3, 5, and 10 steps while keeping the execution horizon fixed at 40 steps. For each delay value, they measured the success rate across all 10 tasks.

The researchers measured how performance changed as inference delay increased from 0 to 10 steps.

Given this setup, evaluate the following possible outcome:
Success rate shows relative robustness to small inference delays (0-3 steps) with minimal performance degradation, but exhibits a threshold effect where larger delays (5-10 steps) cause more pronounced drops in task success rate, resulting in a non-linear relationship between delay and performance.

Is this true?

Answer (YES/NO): NO